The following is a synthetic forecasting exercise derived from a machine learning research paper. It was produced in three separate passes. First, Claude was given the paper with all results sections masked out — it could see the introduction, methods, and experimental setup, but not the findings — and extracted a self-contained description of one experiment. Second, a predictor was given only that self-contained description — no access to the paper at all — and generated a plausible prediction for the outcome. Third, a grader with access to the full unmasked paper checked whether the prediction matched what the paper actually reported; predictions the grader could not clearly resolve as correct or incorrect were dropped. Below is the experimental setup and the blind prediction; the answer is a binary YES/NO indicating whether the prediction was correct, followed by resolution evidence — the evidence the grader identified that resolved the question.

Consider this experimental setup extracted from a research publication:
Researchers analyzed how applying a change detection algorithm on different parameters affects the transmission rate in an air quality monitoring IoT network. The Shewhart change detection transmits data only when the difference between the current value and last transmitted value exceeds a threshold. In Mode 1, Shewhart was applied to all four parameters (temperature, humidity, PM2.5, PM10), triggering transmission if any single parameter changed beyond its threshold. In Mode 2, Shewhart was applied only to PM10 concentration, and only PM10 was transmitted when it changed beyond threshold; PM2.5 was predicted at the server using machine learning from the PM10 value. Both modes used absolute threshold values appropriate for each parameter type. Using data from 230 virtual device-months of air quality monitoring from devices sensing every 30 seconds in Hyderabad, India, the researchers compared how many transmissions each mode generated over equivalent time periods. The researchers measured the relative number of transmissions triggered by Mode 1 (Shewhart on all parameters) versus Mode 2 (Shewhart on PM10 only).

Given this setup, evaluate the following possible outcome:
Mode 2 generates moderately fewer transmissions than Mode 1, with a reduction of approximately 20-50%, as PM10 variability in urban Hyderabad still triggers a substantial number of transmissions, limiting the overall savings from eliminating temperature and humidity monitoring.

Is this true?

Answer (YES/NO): NO